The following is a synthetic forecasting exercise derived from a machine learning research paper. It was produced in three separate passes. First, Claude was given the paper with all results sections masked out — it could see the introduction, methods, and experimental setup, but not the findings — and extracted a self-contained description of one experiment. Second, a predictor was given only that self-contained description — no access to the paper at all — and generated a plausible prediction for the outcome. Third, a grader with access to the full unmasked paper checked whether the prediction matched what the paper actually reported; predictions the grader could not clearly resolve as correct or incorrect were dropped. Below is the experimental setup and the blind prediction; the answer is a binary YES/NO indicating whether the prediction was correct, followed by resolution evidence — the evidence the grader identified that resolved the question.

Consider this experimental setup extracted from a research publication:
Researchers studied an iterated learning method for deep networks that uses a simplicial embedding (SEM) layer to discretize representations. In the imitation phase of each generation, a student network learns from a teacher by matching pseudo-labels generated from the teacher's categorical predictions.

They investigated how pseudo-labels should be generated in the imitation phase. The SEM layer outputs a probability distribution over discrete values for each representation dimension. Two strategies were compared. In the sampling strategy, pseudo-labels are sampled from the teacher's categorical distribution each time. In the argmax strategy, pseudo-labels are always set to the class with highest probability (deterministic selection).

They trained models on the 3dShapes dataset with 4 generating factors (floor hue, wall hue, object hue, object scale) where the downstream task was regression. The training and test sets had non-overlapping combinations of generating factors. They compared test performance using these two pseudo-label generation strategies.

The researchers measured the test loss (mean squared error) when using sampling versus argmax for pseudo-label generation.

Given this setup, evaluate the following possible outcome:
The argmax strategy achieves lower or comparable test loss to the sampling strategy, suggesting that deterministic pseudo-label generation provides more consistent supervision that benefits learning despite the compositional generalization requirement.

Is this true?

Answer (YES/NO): NO